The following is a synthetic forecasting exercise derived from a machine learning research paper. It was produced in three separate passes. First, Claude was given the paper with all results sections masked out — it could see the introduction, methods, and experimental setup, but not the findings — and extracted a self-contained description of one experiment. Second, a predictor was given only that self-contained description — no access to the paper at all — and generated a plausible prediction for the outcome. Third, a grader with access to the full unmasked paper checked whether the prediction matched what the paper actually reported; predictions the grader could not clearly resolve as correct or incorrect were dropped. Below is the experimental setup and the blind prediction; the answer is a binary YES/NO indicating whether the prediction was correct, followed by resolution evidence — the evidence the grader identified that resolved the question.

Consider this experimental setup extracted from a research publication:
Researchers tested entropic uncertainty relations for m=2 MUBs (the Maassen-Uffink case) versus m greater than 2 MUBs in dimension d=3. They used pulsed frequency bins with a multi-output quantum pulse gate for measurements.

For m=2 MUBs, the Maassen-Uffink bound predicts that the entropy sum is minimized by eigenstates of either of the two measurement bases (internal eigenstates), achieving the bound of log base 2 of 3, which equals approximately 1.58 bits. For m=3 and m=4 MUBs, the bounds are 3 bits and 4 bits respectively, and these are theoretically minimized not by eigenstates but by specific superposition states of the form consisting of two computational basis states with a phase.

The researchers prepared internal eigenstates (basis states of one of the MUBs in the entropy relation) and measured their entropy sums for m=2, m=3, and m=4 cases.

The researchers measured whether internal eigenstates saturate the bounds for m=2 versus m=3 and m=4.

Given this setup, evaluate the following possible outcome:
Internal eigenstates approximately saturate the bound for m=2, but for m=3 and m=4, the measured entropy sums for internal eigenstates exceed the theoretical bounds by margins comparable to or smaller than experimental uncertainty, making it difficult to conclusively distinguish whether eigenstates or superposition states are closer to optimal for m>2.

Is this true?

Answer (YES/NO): NO